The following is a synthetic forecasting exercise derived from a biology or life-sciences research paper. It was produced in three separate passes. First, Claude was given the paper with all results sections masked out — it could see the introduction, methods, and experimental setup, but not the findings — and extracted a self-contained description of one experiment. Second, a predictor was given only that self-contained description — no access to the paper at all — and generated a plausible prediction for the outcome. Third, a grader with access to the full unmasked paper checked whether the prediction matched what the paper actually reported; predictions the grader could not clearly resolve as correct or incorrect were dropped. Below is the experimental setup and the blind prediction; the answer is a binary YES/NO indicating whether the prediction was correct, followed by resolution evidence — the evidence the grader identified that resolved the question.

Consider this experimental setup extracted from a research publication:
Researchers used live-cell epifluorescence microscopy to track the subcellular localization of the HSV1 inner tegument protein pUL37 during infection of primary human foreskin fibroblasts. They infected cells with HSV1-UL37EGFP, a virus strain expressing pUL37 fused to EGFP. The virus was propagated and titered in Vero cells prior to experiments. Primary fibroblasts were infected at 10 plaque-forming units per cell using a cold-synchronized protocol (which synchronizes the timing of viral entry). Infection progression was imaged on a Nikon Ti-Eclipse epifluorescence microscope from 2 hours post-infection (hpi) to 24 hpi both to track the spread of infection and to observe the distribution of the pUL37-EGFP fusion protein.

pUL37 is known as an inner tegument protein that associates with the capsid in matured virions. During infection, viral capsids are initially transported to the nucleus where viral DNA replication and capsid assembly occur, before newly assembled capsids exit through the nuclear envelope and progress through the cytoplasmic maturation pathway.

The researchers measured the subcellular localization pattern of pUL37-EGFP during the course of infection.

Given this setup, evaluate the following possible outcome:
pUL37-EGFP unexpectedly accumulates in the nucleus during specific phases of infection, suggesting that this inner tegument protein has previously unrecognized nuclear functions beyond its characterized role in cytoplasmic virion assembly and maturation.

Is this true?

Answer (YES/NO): NO